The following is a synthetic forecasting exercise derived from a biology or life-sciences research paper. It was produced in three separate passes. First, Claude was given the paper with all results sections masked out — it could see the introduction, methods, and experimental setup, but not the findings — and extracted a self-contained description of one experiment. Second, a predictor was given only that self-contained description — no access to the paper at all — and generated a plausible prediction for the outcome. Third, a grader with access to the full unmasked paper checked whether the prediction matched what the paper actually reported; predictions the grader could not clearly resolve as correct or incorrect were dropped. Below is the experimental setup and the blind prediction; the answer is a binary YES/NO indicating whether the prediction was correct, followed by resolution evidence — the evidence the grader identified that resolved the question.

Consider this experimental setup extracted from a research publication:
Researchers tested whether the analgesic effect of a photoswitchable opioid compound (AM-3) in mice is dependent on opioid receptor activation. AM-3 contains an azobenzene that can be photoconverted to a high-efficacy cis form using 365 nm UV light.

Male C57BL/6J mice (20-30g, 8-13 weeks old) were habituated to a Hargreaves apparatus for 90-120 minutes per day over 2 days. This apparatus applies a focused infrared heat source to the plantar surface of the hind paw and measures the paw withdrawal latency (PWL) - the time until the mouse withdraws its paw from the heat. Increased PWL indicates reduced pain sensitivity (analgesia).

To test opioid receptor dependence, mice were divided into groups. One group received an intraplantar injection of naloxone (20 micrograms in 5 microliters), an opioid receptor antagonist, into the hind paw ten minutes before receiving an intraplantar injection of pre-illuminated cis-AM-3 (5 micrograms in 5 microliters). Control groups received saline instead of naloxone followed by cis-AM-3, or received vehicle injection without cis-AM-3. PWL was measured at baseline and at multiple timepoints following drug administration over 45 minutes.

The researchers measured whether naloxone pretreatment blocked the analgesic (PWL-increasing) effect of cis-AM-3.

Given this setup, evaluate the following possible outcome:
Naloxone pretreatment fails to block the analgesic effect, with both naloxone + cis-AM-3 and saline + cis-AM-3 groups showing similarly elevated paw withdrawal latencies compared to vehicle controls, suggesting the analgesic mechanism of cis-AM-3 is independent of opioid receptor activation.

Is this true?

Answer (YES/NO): NO